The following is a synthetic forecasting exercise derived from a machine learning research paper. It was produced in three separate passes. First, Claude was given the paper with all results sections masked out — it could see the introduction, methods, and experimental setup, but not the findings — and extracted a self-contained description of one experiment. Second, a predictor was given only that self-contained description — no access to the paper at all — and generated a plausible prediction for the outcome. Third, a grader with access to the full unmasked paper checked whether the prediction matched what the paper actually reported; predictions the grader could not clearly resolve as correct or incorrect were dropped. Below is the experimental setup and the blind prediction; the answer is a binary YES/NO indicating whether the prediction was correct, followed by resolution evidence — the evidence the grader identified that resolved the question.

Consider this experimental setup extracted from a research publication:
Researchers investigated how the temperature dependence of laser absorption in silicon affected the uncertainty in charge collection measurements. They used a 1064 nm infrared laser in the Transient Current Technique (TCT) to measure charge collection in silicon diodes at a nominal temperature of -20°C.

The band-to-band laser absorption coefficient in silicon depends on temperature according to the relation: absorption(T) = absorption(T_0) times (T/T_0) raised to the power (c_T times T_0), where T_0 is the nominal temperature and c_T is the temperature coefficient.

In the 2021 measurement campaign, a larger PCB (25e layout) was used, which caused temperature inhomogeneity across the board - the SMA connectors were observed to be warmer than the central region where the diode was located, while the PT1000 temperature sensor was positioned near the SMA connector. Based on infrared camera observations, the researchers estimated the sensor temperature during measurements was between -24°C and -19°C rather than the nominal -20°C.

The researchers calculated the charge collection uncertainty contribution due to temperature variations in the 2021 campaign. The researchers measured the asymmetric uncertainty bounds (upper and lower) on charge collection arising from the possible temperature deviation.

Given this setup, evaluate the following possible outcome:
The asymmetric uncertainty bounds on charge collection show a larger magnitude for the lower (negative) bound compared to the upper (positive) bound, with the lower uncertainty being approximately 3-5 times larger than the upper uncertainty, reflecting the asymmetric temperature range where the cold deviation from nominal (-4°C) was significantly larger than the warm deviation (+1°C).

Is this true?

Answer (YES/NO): NO